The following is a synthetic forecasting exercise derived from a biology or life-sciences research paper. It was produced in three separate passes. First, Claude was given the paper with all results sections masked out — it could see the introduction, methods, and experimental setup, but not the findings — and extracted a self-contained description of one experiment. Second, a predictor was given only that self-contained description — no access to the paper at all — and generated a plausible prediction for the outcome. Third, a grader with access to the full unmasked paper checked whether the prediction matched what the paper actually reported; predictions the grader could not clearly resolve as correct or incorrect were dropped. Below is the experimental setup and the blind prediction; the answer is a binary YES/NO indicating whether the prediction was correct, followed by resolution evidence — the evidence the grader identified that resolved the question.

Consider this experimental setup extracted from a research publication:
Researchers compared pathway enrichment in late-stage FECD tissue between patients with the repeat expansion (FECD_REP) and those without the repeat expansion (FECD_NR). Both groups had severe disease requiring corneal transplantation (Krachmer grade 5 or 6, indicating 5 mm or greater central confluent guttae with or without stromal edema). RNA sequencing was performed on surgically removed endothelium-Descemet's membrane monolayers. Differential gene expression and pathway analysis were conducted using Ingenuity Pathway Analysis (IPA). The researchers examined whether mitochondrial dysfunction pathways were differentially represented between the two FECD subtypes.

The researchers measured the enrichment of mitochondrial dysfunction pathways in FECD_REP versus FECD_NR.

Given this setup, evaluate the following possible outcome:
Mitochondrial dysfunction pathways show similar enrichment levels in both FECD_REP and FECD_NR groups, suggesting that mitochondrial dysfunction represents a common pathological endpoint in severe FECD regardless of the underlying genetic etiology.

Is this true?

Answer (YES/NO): NO